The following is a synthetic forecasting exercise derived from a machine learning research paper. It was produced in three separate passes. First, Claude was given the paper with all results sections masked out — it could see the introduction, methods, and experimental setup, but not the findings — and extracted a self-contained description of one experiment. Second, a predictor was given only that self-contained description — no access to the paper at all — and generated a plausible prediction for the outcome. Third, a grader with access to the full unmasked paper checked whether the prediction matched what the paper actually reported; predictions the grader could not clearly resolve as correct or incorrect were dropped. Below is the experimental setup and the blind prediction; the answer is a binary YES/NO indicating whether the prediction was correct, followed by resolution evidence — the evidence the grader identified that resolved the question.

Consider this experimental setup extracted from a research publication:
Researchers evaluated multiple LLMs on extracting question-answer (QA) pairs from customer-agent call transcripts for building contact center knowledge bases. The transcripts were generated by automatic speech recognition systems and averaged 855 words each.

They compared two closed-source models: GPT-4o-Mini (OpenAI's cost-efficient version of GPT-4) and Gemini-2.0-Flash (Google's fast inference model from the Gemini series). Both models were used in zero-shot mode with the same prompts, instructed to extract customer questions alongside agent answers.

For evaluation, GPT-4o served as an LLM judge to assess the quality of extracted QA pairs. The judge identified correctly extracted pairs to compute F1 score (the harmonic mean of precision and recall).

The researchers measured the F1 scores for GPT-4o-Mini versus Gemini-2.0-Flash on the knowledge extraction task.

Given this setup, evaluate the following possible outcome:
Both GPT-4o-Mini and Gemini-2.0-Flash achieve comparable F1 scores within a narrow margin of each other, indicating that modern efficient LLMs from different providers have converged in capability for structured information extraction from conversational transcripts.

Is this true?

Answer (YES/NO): NO